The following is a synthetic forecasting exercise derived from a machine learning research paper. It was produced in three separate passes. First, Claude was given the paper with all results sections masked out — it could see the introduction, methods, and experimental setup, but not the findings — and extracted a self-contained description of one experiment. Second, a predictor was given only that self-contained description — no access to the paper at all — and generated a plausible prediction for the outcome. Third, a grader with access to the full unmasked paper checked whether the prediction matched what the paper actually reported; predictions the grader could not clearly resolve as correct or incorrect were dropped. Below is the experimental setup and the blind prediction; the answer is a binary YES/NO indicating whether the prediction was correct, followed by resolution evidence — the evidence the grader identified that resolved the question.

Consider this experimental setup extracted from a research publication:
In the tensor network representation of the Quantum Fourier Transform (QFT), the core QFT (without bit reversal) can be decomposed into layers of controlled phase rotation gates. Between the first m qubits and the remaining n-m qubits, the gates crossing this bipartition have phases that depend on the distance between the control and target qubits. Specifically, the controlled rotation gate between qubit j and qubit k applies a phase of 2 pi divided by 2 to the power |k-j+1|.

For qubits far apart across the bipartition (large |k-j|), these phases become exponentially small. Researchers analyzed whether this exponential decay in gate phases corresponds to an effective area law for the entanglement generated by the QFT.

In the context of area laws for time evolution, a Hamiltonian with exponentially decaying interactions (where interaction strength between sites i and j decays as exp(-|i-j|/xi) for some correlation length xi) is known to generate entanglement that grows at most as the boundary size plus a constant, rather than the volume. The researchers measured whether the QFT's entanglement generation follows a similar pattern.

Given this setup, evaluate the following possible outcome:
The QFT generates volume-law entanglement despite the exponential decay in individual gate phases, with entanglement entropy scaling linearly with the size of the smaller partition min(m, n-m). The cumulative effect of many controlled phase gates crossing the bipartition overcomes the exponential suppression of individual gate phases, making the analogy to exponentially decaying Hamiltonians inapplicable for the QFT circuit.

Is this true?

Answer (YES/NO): NO